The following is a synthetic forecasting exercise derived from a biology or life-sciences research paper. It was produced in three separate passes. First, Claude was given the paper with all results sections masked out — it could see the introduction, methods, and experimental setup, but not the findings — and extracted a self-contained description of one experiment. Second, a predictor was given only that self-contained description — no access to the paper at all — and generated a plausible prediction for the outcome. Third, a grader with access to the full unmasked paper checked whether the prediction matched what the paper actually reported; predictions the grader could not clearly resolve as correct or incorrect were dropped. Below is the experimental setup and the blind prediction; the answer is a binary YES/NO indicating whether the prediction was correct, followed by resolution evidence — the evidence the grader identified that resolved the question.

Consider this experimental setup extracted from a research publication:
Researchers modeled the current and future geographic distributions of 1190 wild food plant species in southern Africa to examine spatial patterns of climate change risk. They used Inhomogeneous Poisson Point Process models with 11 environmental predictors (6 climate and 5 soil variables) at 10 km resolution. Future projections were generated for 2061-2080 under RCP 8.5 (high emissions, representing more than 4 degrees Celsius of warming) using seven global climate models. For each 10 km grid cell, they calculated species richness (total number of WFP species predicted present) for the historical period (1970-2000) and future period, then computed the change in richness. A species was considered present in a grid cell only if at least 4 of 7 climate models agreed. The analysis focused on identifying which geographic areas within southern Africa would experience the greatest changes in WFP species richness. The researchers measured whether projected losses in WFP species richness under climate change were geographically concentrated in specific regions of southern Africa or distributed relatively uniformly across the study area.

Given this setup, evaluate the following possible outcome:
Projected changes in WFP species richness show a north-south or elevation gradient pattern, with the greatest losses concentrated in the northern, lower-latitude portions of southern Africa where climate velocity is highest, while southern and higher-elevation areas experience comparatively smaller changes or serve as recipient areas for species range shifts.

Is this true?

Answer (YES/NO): YES